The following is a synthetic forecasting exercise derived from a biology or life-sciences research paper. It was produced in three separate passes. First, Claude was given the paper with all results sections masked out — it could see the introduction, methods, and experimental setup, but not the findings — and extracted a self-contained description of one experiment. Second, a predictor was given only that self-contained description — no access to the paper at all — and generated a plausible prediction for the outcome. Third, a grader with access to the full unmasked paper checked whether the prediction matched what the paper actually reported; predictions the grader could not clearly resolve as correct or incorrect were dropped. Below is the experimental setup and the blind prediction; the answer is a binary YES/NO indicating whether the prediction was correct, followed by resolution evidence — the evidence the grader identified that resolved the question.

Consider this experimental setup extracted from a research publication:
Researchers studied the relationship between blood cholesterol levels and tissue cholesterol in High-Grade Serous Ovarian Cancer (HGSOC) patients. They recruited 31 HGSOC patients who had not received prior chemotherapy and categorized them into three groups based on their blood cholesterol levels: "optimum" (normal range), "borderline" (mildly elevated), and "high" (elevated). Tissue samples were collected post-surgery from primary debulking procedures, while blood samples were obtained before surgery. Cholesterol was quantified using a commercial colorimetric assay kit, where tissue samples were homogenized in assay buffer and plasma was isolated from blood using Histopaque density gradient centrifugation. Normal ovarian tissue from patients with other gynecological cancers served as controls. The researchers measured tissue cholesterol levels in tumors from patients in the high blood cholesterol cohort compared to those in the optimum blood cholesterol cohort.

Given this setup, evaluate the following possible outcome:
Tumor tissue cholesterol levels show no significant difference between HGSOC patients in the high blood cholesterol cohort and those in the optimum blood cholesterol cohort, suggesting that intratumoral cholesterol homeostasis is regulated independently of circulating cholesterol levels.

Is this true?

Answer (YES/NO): NO